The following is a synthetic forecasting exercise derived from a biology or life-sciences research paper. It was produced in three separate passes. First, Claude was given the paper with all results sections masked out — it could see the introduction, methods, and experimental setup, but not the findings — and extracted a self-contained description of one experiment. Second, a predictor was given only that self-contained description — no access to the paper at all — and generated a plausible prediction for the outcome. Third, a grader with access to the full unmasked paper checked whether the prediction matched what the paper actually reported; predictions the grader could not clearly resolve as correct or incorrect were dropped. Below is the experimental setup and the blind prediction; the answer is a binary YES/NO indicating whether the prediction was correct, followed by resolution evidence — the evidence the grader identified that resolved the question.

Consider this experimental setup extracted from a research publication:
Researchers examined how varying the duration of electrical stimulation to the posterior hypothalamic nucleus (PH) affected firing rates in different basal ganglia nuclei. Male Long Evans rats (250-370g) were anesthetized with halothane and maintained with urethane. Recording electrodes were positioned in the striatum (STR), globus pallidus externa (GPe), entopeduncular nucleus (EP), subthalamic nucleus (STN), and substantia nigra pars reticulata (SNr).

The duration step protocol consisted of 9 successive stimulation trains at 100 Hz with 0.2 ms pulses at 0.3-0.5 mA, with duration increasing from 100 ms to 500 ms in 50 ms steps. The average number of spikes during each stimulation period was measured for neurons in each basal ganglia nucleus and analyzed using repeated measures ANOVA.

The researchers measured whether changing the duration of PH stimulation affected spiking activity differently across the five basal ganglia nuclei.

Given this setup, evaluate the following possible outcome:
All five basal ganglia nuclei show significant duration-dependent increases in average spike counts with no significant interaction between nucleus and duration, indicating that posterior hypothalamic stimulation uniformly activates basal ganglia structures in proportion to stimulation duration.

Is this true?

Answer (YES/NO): NO